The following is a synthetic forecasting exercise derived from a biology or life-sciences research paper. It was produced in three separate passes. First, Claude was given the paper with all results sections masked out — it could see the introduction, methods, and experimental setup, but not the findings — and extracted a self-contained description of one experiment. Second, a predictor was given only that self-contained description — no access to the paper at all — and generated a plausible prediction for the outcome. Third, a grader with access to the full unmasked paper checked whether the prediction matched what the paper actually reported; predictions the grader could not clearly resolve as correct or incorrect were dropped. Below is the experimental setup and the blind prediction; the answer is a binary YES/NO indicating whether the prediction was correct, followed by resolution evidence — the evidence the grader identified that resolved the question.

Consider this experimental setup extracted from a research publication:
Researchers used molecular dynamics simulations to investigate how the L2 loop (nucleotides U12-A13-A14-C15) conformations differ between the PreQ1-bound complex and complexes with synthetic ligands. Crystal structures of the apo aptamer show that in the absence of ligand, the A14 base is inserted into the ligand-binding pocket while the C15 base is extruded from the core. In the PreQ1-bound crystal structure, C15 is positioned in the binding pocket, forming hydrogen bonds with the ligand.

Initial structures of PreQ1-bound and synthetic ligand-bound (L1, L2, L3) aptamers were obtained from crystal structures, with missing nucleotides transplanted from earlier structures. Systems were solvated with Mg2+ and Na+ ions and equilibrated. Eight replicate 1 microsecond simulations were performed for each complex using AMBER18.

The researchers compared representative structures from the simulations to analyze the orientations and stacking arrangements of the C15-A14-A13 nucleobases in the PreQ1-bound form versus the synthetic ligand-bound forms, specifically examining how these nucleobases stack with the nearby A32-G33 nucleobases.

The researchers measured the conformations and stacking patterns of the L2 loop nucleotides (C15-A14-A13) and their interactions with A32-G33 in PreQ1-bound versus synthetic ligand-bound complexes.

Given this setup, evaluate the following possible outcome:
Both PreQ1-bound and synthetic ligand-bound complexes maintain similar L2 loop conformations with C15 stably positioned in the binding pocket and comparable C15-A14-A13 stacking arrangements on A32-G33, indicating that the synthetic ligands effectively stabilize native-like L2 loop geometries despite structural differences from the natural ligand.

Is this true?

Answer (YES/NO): NO